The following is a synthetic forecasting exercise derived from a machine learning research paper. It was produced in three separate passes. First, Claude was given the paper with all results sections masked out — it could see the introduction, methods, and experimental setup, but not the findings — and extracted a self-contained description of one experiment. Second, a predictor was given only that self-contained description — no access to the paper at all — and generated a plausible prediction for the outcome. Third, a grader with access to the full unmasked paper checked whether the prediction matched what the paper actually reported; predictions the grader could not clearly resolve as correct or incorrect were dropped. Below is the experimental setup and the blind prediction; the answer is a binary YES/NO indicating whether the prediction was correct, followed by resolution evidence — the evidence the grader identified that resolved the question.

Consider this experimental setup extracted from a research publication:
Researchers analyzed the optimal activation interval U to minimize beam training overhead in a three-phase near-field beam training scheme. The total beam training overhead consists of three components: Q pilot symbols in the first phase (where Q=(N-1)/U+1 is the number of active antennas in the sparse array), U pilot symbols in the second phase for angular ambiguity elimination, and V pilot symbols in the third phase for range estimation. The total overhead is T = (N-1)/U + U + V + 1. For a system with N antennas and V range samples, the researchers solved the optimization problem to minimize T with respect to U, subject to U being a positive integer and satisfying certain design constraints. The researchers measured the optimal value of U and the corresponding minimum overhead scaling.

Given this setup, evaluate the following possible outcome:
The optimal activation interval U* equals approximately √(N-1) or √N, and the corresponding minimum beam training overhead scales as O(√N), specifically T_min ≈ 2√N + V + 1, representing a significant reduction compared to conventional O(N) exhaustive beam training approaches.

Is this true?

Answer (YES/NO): YES